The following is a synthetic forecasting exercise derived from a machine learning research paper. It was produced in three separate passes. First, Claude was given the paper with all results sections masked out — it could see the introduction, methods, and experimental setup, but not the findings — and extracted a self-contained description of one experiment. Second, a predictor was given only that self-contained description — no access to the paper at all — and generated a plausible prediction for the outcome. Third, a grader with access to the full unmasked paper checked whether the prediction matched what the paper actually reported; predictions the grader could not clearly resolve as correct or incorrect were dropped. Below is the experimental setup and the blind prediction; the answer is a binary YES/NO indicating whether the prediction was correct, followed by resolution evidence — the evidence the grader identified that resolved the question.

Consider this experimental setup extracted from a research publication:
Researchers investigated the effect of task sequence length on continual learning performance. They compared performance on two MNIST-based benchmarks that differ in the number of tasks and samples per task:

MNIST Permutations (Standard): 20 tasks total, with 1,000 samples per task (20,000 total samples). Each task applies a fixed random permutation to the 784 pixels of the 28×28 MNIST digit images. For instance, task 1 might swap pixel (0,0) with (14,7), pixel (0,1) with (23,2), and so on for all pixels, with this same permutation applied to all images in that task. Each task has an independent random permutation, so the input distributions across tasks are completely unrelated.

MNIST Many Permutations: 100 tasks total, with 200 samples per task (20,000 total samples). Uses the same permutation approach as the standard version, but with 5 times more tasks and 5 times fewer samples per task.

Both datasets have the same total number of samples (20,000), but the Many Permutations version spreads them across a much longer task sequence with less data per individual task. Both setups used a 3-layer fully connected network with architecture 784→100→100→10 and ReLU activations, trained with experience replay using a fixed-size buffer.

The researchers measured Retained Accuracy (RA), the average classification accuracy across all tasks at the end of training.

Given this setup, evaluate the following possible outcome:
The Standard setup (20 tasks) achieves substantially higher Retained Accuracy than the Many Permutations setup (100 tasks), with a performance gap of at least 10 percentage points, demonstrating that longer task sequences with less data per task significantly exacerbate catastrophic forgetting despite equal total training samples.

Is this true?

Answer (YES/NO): YES